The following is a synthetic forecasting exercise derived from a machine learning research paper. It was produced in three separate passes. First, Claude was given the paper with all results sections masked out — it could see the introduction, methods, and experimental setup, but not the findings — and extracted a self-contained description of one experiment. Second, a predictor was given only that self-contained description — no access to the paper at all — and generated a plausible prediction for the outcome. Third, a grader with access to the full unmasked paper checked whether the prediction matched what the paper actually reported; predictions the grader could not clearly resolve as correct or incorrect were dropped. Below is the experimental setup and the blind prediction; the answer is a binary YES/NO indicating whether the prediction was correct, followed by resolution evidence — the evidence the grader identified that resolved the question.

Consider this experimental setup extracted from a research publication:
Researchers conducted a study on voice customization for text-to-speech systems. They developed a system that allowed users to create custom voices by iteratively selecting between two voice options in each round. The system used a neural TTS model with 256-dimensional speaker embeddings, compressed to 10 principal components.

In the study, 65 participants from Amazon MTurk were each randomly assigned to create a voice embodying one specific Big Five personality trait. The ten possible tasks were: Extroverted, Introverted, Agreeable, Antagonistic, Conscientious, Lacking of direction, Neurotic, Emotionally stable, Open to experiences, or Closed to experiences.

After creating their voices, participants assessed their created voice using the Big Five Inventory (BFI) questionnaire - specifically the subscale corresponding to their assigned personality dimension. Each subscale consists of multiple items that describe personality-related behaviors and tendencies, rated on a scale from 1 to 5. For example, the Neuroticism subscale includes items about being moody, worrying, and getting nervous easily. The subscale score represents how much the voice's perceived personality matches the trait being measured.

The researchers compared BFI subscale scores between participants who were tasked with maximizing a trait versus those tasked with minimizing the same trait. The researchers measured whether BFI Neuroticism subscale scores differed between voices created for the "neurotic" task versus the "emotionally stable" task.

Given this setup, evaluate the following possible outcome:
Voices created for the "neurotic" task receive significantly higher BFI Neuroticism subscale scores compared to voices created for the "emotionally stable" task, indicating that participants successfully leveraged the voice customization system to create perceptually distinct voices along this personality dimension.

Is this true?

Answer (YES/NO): NO